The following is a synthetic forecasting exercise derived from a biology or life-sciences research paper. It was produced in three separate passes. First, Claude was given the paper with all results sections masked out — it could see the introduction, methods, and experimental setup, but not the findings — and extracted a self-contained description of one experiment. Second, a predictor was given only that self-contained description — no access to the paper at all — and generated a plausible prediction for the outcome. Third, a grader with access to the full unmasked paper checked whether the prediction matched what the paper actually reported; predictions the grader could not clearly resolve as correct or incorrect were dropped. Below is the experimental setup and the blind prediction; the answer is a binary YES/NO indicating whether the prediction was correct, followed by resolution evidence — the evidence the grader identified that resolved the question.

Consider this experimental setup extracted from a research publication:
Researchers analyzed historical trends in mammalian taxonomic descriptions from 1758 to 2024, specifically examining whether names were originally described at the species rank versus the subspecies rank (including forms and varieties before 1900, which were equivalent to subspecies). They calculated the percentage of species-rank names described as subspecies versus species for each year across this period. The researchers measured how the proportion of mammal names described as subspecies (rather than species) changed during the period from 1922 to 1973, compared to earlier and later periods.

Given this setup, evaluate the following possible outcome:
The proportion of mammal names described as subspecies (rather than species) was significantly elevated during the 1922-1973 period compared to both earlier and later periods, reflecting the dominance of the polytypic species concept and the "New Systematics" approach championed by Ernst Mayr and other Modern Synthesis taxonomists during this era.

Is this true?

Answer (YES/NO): YES